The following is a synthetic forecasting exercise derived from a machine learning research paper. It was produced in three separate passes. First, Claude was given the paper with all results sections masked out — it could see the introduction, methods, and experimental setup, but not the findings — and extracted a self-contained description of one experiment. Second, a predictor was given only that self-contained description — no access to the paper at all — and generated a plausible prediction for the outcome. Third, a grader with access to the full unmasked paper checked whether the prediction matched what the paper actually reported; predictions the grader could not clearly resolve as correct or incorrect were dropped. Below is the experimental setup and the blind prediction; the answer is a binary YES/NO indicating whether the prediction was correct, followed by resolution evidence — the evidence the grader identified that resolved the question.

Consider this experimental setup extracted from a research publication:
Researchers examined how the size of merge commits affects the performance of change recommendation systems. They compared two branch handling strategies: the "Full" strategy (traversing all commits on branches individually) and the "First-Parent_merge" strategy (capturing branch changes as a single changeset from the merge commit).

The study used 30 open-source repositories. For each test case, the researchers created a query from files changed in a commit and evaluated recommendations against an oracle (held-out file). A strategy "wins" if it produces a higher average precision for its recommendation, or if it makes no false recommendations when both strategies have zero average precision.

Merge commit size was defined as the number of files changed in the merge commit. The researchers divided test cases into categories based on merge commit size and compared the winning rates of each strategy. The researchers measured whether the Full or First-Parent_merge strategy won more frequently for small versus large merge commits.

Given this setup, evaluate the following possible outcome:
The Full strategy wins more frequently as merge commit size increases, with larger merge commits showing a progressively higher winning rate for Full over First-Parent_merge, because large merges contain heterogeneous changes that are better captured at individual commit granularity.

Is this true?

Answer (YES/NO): NO